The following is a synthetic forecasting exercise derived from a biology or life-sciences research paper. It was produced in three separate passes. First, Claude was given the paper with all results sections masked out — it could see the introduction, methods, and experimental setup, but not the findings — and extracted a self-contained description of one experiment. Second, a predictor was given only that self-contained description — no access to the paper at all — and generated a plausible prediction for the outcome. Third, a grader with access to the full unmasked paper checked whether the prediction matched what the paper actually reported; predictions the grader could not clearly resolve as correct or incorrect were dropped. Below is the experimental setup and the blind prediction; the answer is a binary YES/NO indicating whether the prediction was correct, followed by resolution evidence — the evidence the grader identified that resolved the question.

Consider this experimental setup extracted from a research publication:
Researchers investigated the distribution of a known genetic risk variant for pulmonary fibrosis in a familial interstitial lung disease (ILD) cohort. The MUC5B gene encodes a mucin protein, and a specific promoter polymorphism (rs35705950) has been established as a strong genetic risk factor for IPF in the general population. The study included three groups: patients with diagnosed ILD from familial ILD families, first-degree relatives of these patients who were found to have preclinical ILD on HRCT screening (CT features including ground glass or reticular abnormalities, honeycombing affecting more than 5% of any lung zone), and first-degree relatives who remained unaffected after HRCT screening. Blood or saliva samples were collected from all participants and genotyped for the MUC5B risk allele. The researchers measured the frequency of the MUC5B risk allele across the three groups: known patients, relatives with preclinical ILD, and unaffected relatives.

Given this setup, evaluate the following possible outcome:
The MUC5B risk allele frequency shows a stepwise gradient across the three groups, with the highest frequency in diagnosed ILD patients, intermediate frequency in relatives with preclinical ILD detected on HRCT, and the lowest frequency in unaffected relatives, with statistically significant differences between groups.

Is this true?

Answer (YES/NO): NO